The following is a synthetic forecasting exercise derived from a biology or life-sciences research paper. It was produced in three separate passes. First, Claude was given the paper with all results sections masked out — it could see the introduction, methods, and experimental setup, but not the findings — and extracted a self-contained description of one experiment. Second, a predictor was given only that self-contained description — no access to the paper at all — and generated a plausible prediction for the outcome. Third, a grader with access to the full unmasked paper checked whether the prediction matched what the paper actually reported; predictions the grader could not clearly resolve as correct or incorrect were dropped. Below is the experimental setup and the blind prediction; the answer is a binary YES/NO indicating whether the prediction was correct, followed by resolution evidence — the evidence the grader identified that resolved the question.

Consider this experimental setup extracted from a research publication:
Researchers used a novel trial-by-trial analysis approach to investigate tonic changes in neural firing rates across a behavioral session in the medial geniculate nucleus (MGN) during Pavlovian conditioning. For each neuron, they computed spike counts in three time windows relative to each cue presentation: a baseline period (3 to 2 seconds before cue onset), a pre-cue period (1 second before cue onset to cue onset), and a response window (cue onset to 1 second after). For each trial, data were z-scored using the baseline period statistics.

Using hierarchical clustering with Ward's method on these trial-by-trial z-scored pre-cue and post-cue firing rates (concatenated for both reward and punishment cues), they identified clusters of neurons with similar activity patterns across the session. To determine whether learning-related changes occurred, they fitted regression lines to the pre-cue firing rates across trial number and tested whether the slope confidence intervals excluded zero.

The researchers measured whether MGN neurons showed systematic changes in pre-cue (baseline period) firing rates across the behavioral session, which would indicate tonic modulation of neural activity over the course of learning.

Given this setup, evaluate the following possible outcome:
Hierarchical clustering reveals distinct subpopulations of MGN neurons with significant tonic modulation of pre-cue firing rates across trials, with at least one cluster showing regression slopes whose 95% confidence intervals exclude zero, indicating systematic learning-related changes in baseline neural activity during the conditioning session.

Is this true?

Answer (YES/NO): YES